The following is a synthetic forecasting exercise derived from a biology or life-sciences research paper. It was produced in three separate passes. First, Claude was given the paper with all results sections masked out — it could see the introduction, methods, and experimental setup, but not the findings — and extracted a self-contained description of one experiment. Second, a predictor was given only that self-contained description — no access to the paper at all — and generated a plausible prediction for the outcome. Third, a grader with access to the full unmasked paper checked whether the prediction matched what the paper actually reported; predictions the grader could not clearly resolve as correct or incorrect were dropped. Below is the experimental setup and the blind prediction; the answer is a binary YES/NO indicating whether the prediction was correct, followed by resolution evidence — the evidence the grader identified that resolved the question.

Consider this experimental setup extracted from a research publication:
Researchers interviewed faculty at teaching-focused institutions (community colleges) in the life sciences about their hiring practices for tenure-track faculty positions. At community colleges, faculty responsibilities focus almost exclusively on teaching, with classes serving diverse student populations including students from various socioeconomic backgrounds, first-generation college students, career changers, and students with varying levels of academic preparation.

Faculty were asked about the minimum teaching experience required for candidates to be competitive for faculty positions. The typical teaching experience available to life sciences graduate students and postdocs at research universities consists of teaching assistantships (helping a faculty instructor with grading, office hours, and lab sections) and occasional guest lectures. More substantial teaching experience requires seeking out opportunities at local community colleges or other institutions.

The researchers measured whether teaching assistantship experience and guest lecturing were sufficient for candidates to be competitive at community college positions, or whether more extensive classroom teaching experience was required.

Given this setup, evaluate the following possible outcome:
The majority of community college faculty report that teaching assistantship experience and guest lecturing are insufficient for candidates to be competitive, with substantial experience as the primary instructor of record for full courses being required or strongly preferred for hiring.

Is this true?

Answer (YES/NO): YES